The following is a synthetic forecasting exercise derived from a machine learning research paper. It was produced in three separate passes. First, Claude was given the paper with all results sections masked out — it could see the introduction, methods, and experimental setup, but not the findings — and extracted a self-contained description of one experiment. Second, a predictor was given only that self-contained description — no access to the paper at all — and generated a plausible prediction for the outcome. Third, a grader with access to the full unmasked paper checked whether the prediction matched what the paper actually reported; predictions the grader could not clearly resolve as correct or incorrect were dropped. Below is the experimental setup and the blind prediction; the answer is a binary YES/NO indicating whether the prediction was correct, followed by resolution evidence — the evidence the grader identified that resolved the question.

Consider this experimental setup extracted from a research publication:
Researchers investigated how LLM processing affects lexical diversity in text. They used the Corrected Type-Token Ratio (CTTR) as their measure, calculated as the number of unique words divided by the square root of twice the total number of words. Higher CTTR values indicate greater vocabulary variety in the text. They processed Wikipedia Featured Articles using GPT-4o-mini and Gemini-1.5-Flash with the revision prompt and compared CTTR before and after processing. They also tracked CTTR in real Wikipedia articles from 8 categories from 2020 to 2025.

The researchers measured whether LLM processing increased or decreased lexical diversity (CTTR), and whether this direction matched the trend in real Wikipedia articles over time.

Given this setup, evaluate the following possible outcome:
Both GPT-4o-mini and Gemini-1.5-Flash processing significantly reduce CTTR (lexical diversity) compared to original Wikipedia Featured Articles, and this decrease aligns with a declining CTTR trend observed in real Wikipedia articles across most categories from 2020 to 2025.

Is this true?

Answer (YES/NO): NO